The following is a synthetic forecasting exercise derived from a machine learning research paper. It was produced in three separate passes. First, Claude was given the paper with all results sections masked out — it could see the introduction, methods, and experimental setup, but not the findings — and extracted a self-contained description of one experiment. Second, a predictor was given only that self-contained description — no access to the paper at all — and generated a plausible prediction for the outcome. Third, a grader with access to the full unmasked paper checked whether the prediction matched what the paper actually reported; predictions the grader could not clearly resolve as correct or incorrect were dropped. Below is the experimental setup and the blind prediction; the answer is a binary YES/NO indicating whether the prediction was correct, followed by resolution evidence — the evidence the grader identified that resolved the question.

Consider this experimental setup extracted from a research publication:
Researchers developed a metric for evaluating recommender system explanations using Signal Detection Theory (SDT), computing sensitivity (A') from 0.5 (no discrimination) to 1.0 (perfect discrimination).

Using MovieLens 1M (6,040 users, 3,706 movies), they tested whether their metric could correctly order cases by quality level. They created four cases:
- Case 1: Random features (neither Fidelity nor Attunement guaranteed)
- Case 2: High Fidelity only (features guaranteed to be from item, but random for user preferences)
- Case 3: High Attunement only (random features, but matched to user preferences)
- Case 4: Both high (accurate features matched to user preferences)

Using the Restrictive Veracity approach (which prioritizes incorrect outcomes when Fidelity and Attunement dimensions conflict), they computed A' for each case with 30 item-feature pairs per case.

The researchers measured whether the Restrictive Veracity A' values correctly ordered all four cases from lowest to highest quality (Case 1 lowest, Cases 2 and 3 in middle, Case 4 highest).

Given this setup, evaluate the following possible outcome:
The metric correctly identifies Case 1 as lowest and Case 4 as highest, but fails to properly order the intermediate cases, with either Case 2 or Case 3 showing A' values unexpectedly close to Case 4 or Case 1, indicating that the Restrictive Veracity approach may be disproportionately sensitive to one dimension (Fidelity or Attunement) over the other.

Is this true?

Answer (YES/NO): NO